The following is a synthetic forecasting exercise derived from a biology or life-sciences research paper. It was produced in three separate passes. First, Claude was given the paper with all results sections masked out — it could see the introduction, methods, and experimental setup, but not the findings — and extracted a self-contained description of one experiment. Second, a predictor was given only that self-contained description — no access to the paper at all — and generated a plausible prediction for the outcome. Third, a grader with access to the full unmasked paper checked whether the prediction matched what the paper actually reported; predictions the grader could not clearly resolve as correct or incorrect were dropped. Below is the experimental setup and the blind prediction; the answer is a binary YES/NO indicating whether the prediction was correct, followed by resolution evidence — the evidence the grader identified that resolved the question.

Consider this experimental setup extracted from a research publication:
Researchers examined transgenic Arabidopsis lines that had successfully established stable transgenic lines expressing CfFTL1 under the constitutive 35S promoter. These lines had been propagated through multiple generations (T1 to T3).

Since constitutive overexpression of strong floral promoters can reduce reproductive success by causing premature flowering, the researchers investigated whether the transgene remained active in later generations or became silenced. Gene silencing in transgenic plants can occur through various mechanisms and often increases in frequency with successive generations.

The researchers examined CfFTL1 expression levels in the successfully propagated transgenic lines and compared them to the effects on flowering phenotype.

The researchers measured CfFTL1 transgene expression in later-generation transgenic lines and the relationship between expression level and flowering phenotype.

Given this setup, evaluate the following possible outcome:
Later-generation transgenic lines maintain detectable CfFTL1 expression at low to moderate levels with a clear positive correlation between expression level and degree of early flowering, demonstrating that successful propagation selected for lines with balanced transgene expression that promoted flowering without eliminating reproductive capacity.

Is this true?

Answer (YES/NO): NO